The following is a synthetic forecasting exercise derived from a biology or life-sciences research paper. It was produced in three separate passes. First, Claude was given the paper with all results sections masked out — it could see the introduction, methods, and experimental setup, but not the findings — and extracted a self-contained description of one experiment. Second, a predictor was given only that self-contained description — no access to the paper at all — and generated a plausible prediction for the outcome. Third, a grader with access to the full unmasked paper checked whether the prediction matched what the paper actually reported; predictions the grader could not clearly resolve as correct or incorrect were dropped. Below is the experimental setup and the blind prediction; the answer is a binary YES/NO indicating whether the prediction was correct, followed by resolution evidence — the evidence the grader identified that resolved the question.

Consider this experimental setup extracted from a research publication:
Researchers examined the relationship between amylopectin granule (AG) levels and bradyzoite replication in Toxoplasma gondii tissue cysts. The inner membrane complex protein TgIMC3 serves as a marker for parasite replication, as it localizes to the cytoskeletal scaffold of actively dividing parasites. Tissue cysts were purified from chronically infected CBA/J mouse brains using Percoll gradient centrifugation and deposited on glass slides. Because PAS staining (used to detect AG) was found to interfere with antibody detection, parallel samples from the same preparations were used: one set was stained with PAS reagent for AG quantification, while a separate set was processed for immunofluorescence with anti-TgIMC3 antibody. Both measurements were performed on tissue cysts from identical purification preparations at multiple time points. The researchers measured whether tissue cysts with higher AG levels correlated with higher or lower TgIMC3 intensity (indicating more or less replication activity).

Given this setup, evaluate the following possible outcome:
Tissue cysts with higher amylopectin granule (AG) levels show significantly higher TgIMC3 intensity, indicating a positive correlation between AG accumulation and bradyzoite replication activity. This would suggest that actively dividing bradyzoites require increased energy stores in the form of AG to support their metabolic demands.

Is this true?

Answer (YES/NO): NO